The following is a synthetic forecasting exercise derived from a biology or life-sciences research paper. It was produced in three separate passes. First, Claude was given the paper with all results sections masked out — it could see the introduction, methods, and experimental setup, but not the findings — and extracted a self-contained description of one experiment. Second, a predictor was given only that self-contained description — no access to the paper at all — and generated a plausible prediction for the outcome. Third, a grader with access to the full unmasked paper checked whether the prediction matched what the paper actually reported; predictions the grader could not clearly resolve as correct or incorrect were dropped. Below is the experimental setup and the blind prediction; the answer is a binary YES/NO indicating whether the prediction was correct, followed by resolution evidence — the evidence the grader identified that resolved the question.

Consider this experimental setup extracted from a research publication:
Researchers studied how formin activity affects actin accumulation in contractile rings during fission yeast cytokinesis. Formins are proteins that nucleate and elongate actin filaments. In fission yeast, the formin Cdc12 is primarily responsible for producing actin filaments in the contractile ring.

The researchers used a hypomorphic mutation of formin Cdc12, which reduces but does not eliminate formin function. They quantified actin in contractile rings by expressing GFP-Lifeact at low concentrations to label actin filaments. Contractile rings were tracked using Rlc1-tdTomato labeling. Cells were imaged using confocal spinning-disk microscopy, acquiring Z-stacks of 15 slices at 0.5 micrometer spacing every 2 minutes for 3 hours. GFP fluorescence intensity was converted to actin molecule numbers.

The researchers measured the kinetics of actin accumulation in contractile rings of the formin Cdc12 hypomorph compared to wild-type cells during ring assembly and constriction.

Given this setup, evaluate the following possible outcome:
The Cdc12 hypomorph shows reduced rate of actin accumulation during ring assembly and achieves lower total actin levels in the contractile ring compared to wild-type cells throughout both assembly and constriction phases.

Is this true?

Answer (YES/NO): YES